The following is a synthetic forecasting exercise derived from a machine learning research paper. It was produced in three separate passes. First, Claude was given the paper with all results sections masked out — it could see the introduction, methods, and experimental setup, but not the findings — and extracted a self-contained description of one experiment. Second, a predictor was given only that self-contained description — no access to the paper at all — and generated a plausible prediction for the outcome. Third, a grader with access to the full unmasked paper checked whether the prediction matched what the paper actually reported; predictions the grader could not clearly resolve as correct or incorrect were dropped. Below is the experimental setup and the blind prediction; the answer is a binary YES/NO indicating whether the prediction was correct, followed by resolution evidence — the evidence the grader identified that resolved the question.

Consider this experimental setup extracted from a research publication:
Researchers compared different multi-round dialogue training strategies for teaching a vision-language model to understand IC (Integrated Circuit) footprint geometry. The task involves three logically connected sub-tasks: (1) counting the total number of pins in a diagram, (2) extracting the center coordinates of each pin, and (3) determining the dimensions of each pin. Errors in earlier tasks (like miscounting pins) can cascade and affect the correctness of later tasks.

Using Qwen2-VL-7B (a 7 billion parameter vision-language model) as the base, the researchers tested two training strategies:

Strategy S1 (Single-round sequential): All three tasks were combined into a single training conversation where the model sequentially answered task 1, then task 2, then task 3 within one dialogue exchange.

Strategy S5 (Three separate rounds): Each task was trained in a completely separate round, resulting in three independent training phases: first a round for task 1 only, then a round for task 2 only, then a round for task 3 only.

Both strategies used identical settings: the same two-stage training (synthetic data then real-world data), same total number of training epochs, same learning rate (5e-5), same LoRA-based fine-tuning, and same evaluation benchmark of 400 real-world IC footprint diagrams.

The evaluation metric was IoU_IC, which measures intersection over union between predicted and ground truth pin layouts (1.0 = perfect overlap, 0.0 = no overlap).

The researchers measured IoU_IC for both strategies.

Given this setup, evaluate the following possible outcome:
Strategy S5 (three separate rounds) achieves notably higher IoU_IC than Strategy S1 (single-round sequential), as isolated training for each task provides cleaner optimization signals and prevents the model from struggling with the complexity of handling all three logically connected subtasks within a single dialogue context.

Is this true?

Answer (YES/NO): NO